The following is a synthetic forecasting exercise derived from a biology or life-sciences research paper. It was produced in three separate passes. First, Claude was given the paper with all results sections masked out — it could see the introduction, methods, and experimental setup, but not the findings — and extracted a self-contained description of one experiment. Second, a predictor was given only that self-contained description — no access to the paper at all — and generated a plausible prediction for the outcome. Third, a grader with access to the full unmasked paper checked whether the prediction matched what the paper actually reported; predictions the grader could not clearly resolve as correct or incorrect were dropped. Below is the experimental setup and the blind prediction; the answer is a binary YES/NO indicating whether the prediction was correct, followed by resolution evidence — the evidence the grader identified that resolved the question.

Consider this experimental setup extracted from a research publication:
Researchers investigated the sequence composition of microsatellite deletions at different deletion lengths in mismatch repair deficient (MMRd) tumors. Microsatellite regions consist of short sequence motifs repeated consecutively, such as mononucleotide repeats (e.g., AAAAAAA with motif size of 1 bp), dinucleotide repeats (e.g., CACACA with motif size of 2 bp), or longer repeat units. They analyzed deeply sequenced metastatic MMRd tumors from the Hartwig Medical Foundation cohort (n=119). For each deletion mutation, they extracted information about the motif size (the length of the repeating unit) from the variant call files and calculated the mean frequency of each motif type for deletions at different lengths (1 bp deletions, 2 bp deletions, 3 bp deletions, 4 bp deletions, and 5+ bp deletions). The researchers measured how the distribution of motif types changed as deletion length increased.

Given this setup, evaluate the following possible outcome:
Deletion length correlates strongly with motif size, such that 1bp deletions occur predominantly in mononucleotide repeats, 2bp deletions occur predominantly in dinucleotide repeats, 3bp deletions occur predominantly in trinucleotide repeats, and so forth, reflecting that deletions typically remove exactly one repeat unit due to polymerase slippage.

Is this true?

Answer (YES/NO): NO